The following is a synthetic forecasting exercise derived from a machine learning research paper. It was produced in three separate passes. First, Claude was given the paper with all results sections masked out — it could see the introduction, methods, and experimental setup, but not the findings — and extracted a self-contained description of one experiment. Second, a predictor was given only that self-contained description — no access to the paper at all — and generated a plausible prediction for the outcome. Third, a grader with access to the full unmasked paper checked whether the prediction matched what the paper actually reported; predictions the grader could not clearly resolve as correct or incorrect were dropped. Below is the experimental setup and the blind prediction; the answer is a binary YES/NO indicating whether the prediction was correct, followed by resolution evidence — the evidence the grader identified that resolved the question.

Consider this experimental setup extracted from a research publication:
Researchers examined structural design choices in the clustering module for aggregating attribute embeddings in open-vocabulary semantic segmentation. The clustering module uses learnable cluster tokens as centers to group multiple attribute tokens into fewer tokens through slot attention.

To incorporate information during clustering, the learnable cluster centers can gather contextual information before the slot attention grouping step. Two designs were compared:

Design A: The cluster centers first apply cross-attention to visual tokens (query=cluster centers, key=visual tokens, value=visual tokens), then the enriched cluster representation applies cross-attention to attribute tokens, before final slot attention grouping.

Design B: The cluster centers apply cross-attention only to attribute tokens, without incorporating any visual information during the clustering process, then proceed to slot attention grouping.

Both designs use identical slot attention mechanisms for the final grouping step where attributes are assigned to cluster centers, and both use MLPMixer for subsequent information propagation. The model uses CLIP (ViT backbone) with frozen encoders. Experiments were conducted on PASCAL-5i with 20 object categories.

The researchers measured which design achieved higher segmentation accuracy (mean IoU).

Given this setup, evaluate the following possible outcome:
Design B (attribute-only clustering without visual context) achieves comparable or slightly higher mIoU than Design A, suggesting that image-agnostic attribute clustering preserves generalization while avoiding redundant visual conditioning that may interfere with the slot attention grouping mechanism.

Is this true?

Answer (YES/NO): NO